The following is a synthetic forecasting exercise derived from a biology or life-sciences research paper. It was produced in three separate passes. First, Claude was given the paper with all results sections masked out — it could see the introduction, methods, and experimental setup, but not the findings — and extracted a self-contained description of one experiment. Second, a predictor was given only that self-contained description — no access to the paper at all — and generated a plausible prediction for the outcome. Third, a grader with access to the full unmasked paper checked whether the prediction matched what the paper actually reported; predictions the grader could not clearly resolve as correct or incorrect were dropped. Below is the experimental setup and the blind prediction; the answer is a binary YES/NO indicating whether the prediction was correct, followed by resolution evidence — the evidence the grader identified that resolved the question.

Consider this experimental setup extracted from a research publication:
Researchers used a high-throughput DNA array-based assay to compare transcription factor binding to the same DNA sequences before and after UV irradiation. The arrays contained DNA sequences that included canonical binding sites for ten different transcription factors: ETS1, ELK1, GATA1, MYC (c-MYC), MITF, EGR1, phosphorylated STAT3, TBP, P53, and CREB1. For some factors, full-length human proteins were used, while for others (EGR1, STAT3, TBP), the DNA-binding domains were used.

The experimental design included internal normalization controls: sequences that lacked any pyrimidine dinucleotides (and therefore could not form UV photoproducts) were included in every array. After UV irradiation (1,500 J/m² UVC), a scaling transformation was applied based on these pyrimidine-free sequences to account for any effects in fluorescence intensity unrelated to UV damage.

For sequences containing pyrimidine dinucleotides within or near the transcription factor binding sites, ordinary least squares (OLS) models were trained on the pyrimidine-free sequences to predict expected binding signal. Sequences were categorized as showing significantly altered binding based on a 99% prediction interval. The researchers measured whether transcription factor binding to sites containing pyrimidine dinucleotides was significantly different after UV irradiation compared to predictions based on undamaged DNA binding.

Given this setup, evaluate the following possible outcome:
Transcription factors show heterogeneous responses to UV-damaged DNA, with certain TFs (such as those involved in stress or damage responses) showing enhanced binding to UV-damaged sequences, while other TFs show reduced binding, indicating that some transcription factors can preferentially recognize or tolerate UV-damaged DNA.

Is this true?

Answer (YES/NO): NO